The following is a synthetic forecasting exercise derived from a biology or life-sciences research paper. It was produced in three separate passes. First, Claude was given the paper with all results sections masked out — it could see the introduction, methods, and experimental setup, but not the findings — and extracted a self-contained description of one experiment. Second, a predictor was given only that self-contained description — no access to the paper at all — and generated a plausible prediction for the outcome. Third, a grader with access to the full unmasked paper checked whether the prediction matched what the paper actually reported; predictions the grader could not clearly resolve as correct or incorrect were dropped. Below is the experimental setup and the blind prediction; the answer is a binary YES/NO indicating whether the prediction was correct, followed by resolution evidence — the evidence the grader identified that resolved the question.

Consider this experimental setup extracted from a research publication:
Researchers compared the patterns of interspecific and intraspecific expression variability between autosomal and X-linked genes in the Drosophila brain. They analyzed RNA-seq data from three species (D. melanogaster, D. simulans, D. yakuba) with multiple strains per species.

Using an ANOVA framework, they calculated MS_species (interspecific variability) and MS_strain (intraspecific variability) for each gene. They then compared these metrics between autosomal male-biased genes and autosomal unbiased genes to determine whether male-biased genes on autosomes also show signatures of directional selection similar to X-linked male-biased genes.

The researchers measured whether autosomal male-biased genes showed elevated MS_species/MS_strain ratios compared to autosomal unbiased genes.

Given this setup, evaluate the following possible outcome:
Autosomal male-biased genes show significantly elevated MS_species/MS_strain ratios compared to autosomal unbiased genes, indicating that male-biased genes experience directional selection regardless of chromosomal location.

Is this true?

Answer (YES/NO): NO